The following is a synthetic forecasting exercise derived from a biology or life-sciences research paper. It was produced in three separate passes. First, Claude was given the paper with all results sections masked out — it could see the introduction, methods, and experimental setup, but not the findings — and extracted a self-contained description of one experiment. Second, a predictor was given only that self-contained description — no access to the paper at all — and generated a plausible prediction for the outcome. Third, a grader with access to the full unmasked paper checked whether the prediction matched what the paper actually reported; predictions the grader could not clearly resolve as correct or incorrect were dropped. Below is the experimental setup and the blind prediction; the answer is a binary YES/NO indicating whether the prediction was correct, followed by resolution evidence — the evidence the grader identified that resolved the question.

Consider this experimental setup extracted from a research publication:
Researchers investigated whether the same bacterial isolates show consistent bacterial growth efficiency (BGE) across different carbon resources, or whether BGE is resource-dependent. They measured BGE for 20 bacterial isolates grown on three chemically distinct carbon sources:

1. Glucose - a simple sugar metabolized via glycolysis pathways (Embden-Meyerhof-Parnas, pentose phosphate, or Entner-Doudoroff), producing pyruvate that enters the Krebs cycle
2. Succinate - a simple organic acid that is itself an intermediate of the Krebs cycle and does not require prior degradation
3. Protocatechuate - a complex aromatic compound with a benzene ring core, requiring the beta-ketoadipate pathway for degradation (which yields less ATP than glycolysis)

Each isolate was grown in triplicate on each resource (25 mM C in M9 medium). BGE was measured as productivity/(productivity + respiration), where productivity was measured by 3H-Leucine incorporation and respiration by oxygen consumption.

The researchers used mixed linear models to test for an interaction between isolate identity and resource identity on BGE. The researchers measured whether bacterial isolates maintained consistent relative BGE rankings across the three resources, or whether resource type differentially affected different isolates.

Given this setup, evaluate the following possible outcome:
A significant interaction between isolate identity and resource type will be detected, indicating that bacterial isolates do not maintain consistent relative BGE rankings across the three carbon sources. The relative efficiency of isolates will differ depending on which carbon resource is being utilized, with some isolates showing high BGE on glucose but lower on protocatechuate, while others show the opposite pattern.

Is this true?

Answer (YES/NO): NO